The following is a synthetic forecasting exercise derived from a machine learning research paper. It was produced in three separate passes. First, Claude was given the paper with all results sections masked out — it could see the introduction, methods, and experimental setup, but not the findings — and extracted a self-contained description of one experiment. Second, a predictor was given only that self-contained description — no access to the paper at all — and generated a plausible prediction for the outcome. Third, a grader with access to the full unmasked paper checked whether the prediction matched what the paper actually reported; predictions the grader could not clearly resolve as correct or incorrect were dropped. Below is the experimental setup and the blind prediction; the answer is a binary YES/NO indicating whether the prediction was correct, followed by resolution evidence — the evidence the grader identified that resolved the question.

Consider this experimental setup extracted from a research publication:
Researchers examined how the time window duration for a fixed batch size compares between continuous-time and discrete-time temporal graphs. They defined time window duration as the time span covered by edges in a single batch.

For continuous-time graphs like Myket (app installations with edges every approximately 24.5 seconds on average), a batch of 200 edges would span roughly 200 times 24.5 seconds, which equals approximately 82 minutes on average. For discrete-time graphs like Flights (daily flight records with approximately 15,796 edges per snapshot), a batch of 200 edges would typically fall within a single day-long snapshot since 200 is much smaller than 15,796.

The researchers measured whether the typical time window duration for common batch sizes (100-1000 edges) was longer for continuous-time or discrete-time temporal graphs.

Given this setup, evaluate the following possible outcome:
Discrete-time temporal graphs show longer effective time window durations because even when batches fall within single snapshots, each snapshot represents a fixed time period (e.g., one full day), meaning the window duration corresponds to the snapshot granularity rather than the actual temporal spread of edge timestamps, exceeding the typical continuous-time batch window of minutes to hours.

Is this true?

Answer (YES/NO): NO